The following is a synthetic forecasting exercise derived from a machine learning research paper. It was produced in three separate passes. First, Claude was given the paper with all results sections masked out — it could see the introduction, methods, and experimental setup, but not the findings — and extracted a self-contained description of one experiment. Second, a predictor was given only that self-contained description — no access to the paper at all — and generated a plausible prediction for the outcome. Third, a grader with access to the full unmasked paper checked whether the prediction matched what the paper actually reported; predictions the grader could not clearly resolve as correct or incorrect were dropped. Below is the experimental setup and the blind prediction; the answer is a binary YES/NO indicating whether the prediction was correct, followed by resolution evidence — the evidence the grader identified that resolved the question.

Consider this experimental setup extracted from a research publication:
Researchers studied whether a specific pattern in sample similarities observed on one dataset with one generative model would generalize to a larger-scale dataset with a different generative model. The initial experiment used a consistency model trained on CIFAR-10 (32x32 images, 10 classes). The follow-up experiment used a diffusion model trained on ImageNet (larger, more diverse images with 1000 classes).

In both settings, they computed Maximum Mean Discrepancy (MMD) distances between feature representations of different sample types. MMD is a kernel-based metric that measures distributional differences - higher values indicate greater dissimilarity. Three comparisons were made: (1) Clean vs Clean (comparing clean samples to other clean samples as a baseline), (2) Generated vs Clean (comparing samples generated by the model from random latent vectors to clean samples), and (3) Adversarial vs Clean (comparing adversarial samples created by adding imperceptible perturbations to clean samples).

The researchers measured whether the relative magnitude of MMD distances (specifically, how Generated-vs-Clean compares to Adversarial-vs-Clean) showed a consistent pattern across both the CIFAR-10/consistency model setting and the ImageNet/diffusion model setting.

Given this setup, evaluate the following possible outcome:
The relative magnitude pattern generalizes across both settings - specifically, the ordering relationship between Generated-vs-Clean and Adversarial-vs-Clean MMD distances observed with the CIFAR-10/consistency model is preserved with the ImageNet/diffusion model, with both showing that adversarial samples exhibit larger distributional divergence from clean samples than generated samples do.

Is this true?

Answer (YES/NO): YES